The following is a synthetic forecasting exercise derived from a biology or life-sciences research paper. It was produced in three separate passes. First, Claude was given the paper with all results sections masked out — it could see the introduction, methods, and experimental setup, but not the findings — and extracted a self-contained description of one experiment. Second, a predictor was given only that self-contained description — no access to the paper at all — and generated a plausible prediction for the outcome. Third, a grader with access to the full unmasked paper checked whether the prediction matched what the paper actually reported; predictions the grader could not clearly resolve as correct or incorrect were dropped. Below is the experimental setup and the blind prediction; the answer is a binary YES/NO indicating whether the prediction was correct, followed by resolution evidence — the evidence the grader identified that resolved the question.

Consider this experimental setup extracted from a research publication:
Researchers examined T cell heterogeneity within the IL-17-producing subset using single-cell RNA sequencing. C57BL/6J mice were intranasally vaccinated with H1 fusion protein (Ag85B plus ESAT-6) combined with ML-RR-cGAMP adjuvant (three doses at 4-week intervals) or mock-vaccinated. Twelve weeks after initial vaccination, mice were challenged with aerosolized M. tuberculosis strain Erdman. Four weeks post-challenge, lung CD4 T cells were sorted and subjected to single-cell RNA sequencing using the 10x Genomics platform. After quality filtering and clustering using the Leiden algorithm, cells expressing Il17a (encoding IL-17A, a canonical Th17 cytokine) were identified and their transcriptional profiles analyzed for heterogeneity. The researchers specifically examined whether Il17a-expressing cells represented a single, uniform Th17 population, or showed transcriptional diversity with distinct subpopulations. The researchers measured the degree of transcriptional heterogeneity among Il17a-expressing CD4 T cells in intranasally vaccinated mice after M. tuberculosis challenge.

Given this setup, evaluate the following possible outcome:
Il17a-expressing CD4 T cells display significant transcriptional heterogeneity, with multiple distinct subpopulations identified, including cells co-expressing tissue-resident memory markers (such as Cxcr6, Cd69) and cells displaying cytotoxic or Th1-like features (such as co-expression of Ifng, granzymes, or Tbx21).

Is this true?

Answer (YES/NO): NO